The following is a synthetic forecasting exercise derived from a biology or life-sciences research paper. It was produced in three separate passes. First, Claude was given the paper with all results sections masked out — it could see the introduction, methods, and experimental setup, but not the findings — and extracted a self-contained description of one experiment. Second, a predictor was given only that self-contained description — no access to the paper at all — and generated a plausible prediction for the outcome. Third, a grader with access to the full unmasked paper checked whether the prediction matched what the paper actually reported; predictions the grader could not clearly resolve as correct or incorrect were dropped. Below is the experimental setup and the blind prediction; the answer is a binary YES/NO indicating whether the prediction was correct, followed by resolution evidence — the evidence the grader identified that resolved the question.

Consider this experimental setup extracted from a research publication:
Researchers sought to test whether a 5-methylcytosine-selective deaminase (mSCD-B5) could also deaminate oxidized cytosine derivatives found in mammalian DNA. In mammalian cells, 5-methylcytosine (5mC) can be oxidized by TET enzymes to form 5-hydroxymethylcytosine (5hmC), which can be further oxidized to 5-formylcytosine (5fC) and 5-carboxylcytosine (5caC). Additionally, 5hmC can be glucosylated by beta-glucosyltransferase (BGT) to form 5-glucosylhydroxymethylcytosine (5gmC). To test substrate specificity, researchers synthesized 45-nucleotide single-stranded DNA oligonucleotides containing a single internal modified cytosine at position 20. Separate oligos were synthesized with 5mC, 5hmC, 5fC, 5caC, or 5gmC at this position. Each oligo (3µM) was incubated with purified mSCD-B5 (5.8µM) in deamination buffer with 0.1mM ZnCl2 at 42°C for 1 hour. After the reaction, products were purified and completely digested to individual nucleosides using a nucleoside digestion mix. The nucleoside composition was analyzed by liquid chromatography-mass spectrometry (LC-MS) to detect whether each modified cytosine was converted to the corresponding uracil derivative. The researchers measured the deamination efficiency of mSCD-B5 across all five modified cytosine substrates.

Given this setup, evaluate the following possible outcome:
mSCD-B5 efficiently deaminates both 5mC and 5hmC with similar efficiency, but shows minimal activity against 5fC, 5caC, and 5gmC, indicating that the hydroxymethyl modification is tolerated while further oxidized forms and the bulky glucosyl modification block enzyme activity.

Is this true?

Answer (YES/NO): NO